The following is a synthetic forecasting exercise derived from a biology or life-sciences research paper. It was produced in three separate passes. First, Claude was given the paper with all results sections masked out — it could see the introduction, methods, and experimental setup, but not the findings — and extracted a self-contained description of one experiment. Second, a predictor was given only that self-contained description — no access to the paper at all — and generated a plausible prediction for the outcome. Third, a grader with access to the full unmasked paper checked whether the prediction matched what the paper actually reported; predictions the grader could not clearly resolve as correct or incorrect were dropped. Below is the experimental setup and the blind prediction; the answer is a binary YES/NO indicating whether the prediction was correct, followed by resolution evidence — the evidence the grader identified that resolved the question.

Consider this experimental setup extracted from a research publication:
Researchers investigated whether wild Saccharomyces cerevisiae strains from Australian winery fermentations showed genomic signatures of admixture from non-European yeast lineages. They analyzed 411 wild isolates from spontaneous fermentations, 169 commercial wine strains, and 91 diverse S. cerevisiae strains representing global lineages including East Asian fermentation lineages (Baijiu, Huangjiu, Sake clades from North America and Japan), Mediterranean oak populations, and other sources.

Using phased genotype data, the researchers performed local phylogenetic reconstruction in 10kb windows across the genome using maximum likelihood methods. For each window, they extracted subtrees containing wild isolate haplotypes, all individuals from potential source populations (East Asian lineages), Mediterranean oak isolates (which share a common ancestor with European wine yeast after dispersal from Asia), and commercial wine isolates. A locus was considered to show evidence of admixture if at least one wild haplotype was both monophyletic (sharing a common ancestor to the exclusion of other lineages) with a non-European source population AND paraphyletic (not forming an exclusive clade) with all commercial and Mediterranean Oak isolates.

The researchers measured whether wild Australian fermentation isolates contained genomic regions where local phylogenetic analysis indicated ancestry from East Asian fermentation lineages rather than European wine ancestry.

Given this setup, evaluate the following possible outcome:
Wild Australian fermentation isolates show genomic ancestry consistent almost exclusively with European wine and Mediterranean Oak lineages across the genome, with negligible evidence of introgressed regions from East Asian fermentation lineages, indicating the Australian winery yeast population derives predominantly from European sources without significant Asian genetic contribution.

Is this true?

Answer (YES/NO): NO